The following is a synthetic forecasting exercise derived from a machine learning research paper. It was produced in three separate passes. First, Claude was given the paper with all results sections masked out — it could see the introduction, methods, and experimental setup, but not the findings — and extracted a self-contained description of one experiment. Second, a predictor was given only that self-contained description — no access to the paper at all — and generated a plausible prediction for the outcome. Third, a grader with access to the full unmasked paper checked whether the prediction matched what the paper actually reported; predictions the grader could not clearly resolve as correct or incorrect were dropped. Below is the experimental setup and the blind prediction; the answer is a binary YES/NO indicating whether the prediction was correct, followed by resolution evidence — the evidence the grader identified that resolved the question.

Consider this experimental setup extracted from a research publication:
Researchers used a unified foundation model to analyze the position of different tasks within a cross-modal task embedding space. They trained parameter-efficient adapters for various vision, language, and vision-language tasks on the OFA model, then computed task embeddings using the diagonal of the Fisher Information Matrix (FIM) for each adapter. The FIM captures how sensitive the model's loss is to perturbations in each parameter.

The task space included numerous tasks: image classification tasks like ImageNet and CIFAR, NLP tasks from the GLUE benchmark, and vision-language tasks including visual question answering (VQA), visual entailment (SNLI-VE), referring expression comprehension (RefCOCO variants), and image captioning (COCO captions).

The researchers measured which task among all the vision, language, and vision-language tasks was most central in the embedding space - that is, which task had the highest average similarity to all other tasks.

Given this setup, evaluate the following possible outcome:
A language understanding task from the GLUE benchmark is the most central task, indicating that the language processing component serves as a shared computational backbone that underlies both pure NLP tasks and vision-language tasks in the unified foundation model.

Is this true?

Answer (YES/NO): NO